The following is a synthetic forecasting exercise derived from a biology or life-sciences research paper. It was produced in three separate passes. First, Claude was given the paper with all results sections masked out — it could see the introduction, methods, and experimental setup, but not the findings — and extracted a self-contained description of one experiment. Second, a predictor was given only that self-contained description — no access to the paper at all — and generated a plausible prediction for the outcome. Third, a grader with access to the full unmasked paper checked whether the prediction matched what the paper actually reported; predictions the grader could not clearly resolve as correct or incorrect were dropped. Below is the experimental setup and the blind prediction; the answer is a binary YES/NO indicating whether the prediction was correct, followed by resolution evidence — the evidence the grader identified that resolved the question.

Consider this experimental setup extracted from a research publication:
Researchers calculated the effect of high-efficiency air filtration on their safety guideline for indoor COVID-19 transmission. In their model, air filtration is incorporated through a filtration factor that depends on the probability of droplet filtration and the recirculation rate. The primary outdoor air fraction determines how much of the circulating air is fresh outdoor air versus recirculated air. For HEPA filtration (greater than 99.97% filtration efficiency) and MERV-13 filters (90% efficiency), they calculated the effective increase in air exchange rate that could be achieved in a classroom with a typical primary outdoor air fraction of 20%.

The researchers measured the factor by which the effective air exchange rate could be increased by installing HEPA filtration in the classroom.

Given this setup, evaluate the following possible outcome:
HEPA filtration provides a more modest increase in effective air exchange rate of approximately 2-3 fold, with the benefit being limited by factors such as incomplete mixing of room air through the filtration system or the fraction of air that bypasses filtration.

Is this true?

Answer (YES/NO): NO